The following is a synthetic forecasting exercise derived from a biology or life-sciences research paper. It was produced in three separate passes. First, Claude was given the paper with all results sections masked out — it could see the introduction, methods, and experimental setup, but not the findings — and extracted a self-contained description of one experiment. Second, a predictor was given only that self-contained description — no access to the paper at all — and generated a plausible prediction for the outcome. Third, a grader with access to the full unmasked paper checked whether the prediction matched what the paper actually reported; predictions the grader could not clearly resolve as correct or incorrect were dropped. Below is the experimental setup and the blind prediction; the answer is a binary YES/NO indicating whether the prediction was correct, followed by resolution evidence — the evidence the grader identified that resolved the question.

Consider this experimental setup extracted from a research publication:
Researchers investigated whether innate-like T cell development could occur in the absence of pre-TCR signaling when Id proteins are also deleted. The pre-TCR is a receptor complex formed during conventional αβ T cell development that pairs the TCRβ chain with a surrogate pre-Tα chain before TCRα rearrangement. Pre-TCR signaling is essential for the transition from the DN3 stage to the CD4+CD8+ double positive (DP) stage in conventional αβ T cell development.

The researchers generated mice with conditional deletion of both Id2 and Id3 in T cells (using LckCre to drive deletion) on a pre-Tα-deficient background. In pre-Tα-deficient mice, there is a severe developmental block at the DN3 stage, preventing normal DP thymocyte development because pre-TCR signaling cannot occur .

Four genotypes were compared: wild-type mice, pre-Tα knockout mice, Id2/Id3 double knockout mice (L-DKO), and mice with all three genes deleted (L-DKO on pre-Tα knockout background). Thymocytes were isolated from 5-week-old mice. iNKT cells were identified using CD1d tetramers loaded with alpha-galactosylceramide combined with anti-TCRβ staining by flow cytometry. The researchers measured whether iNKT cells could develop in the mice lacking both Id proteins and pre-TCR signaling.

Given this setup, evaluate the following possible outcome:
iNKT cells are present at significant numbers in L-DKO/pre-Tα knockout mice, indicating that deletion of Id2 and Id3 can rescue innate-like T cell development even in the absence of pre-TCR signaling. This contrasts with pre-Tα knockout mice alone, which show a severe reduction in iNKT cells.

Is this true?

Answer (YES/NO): YES